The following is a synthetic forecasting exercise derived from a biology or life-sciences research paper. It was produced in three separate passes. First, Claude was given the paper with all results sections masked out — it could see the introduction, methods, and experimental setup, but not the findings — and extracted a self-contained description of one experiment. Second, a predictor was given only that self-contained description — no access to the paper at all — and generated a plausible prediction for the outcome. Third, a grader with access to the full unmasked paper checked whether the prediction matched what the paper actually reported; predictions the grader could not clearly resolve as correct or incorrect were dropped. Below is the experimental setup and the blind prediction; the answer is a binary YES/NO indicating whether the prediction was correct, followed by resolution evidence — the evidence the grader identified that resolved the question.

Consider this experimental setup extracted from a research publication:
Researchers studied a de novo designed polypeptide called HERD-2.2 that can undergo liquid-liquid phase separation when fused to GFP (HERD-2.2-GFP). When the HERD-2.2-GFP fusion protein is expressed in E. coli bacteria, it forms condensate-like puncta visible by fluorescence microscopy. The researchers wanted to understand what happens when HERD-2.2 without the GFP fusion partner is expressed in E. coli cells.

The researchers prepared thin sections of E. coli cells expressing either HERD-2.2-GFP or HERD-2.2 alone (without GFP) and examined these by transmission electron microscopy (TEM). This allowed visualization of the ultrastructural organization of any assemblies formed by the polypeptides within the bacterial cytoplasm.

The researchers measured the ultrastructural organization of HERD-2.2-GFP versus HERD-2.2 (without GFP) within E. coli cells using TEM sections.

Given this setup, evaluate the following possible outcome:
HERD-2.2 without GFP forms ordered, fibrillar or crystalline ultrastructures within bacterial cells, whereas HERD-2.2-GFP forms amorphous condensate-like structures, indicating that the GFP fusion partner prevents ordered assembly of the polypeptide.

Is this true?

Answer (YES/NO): YES